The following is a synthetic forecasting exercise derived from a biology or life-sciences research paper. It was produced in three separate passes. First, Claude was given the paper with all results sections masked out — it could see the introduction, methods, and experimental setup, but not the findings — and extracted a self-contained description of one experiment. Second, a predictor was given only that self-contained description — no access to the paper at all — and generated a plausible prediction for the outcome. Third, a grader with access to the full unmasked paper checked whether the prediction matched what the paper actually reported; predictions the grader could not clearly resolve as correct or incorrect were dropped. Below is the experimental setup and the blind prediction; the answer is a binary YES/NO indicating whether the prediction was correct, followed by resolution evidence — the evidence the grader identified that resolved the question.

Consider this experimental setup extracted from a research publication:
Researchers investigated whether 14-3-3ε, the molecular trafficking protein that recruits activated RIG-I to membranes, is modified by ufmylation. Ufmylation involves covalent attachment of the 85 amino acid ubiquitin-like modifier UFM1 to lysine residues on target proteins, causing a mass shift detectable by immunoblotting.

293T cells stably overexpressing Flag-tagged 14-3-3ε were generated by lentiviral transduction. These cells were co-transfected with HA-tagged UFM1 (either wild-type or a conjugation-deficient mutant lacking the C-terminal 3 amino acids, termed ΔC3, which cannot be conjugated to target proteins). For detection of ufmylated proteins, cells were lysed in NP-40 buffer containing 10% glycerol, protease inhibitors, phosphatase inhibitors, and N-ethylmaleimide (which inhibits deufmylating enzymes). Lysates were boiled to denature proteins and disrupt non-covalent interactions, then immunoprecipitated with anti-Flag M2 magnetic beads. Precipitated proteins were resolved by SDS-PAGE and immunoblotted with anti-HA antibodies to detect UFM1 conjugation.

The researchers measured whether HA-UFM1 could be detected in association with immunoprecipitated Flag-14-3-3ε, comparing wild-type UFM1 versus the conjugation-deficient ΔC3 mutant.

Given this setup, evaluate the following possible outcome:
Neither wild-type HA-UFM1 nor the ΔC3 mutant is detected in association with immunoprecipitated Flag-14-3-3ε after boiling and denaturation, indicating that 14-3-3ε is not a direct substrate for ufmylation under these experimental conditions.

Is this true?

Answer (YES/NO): NO